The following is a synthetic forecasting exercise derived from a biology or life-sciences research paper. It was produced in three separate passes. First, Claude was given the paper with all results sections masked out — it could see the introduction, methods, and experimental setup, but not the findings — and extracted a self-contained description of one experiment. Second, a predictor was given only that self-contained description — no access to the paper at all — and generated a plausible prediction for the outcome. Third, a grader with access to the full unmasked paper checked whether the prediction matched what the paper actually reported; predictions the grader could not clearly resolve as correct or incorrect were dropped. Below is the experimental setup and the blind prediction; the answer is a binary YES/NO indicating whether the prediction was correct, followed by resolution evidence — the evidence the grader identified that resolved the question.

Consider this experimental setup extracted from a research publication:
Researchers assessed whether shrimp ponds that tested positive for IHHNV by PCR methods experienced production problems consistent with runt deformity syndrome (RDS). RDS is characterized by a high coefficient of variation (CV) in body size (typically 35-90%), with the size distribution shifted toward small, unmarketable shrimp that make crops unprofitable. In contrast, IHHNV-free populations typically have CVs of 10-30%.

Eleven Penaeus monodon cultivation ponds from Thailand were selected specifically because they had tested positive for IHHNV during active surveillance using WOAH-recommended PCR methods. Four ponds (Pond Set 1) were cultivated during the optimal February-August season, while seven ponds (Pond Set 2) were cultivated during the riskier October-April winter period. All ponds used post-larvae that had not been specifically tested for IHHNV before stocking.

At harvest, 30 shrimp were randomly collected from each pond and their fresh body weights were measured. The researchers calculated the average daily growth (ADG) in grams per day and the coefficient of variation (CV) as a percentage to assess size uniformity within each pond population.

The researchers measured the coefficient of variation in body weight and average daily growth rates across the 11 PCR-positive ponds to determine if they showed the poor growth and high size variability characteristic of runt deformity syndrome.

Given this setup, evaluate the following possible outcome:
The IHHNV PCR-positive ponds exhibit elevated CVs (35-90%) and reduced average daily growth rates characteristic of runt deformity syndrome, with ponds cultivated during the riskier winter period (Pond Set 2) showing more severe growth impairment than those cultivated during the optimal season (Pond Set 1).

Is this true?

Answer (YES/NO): NO